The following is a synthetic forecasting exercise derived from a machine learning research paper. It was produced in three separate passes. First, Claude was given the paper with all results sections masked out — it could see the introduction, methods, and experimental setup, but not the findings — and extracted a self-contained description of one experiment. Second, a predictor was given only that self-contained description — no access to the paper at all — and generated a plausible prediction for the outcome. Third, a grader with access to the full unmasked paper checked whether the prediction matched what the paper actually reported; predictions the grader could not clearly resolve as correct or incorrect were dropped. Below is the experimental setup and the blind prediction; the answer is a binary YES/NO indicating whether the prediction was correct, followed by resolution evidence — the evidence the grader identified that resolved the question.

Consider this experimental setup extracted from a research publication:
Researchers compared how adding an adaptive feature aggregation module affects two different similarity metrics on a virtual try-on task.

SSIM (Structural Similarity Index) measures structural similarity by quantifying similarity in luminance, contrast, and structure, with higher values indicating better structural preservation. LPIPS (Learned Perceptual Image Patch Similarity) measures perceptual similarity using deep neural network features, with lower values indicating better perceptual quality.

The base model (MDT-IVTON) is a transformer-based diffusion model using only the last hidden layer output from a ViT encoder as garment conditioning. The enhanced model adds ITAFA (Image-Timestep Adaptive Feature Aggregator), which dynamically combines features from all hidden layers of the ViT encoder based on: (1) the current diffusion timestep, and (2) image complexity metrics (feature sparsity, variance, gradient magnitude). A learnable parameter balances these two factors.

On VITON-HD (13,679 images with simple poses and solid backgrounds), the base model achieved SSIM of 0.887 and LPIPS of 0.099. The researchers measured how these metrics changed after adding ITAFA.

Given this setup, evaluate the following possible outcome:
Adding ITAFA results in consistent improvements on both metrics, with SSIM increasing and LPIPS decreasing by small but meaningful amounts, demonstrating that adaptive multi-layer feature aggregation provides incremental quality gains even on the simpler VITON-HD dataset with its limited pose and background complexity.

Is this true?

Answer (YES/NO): NO